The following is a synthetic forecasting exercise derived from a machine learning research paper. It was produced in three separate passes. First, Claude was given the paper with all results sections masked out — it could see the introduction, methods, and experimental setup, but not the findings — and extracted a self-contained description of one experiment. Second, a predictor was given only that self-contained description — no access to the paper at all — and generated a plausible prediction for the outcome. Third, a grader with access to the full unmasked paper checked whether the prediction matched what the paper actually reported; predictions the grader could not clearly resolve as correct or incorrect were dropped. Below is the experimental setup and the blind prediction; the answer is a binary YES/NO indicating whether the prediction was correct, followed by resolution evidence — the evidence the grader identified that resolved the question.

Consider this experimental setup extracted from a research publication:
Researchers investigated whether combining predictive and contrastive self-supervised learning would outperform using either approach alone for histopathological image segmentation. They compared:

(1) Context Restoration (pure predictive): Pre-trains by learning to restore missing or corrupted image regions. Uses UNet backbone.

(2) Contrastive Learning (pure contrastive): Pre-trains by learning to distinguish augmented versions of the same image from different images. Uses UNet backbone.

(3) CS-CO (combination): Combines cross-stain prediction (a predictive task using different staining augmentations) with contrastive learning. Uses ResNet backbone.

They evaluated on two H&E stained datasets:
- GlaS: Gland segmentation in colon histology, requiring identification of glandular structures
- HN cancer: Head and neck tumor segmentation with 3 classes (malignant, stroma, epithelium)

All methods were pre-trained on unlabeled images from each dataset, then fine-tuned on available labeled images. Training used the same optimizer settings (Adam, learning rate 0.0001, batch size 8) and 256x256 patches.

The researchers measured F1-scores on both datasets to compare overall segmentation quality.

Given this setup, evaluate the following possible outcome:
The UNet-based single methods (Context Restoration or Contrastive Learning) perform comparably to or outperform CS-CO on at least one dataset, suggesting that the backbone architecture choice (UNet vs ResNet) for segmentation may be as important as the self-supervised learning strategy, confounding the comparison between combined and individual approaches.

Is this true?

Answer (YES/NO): YES